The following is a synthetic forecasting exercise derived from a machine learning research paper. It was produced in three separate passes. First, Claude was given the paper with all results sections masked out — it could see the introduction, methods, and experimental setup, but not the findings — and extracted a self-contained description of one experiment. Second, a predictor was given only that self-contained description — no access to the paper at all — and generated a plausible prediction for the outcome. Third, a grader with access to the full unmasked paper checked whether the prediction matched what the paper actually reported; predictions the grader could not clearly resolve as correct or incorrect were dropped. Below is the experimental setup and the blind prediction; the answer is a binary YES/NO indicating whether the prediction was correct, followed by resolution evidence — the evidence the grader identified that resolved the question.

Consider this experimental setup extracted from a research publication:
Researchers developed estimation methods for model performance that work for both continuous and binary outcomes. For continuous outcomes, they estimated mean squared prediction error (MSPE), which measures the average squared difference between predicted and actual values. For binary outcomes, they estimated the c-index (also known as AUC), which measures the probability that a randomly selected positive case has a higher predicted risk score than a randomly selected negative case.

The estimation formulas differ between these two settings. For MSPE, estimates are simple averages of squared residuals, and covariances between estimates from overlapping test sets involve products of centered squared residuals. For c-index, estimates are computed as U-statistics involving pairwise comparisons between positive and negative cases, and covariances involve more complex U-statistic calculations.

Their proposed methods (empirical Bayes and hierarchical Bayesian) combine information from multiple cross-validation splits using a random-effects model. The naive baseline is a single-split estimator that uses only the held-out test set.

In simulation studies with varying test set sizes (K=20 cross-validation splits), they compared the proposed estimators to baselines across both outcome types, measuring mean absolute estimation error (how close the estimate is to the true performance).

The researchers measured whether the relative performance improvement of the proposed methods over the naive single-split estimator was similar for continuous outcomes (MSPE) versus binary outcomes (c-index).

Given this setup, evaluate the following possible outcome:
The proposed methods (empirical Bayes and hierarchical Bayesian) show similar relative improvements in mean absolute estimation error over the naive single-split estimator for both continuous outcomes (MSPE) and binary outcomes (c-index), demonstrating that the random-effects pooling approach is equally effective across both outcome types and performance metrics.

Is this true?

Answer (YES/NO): YES